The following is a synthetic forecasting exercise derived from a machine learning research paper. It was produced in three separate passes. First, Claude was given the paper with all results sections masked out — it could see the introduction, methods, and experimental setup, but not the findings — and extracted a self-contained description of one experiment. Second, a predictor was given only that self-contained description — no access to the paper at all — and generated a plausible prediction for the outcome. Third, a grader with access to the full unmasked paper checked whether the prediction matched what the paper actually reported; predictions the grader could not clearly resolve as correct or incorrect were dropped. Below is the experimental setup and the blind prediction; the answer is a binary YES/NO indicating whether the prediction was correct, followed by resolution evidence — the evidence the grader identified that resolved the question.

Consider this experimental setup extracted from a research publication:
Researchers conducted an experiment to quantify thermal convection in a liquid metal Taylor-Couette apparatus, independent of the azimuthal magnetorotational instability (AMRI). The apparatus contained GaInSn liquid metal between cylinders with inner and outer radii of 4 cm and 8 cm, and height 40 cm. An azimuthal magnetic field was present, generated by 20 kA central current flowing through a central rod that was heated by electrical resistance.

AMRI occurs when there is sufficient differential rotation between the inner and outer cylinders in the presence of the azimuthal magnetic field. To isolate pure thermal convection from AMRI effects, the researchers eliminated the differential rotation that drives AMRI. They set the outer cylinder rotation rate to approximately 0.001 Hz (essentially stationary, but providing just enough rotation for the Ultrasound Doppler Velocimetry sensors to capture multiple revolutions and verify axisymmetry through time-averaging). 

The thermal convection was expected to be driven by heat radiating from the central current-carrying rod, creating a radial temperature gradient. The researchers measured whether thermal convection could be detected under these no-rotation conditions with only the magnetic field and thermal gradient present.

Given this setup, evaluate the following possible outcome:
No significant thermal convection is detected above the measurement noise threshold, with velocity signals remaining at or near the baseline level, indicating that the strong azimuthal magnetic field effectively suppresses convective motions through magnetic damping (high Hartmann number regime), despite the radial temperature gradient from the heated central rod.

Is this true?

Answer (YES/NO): NO